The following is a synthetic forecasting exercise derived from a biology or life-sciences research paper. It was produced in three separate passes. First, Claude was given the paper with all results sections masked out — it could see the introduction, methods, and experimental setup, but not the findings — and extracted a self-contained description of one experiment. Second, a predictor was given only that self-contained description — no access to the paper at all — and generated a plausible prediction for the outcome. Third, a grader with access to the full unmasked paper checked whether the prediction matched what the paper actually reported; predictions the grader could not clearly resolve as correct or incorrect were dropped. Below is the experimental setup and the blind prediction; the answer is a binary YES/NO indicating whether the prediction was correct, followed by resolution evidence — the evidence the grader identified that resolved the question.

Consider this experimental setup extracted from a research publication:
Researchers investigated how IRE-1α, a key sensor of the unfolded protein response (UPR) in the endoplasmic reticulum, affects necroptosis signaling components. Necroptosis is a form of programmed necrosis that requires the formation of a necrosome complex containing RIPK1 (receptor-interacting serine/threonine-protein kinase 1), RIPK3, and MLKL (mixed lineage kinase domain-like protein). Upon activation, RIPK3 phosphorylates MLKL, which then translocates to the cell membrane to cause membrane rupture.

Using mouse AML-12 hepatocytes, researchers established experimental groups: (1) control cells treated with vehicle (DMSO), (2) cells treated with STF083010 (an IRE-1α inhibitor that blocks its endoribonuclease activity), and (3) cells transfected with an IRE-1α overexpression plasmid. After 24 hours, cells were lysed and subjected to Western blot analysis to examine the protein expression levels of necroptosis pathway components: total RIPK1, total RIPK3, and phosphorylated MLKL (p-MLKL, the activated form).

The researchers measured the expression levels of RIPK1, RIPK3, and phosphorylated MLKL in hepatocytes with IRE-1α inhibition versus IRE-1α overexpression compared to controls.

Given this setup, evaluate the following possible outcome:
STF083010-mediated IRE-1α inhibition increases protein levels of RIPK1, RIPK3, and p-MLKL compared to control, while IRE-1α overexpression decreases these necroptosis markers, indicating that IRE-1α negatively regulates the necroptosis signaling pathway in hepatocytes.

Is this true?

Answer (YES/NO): YES